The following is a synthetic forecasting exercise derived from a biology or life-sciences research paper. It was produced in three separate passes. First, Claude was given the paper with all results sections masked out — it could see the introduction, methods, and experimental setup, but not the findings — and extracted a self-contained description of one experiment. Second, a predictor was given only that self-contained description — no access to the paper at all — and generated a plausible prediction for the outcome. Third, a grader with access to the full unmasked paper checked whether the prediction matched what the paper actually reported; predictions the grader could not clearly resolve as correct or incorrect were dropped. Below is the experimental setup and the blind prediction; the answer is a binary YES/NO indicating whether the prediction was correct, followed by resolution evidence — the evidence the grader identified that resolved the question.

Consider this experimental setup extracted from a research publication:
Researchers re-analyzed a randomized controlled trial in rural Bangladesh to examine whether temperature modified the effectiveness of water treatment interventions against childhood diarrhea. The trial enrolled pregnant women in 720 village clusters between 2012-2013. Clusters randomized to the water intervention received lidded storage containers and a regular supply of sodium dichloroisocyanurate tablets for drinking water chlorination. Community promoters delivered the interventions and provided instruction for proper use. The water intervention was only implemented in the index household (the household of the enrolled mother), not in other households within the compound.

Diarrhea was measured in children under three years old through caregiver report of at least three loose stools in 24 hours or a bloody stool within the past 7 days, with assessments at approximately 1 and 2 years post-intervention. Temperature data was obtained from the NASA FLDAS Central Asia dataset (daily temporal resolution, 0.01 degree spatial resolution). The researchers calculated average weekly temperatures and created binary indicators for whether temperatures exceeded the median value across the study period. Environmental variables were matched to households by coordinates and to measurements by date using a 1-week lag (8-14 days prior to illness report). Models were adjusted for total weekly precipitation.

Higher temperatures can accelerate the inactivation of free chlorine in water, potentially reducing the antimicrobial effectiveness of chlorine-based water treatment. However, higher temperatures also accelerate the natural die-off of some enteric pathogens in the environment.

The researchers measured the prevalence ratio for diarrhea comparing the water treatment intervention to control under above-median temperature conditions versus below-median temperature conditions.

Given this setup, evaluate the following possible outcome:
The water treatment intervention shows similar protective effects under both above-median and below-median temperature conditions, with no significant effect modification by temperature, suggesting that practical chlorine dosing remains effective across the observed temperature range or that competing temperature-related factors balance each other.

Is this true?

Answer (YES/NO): NO